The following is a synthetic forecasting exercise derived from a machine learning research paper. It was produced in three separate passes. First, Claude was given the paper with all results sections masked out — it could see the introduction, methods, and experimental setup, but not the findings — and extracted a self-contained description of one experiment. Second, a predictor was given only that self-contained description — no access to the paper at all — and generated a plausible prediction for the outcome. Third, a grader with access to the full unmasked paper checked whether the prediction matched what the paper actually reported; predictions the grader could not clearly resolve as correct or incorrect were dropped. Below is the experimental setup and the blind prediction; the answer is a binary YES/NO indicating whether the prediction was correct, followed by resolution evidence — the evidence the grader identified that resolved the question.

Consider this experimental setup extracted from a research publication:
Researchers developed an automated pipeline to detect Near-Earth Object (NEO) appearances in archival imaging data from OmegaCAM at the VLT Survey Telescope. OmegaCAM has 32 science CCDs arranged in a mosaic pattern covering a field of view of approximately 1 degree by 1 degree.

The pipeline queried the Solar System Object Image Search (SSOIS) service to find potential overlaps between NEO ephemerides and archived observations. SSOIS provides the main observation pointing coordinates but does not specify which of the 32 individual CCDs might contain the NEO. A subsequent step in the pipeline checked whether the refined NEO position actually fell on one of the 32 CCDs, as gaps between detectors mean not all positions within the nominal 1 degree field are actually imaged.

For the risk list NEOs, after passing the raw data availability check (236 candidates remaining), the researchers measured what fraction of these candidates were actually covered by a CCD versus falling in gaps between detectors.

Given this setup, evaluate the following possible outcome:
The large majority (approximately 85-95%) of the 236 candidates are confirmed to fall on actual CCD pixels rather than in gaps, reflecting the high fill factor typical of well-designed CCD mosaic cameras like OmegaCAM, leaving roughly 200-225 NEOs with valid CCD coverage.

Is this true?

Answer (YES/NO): NO